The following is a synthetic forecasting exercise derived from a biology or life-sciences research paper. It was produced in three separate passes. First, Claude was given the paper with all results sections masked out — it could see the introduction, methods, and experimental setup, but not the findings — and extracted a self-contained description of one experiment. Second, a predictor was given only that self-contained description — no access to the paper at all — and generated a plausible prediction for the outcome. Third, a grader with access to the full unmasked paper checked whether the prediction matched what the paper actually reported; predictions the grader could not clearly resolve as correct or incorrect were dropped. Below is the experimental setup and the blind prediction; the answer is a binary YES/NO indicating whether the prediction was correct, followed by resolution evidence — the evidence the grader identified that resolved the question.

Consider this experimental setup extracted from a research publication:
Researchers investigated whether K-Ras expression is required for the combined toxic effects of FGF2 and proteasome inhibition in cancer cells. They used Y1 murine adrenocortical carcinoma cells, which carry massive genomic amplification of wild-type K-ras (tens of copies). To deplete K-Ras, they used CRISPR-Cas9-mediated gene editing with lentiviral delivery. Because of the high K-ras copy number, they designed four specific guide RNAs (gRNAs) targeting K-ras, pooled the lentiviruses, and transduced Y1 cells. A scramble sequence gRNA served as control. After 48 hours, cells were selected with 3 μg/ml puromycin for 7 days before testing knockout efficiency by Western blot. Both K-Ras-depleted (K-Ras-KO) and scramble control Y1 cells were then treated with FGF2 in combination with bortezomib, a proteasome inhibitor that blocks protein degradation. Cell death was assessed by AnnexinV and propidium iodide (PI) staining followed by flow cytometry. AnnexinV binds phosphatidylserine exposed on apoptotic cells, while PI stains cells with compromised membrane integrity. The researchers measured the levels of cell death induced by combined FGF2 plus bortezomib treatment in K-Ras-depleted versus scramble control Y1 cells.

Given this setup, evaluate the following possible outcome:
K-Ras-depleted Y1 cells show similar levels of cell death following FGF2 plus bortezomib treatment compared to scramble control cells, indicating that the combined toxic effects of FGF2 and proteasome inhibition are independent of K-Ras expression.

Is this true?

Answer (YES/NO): NO